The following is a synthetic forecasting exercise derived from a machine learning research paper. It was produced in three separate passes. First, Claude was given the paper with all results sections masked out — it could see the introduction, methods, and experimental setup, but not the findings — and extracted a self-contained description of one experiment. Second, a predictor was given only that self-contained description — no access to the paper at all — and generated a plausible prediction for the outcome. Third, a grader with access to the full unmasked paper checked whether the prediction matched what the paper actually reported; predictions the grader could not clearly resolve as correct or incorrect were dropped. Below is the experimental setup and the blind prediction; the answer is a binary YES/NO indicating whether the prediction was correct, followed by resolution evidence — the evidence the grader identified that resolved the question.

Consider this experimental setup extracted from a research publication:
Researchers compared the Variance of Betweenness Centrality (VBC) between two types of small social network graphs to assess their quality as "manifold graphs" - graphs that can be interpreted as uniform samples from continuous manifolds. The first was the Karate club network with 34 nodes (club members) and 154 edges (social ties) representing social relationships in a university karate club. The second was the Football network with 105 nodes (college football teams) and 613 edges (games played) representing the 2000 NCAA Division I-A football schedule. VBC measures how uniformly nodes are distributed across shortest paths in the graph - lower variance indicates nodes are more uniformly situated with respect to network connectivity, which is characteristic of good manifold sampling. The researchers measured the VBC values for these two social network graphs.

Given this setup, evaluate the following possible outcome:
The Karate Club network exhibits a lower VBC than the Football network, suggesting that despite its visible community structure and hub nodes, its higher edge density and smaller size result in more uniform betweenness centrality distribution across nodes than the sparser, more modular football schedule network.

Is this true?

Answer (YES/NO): NO